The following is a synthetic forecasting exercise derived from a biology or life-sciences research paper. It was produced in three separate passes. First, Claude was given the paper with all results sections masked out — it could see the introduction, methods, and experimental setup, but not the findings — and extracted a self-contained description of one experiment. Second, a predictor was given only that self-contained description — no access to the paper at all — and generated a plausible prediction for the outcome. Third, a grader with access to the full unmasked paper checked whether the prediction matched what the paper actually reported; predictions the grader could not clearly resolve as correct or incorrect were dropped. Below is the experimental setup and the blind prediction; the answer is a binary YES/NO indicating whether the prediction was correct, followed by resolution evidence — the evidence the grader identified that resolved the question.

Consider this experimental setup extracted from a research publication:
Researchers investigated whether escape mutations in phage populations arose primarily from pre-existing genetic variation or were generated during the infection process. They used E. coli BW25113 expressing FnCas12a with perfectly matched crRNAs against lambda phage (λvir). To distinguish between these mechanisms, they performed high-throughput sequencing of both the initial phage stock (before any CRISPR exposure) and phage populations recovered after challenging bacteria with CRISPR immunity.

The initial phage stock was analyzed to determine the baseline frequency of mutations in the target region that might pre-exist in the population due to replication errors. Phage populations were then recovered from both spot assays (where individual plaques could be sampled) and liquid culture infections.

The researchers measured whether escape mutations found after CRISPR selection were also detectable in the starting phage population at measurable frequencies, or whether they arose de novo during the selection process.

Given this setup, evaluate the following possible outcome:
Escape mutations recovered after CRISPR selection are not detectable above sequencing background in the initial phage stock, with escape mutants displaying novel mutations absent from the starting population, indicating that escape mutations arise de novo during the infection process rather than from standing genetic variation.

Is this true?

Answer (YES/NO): NO